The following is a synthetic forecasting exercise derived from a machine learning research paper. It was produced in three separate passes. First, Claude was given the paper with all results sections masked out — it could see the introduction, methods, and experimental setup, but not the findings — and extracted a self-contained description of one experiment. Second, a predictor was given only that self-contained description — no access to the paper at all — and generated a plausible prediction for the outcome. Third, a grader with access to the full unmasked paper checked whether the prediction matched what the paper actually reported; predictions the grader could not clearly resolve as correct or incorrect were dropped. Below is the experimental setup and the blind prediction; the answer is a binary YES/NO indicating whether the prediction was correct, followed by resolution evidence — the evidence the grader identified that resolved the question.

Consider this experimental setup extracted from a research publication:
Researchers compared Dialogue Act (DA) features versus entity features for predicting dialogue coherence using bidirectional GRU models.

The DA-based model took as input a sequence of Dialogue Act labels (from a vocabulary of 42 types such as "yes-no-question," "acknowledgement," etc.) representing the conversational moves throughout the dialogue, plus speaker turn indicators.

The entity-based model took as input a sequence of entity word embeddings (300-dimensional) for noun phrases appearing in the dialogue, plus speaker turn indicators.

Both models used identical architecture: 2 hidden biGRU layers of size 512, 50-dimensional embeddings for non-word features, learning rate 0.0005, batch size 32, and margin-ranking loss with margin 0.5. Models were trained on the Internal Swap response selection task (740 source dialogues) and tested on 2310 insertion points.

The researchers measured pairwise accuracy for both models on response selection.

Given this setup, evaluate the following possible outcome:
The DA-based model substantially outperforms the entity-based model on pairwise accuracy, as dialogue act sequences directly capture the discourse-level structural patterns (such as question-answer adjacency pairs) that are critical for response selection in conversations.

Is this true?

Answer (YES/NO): YES